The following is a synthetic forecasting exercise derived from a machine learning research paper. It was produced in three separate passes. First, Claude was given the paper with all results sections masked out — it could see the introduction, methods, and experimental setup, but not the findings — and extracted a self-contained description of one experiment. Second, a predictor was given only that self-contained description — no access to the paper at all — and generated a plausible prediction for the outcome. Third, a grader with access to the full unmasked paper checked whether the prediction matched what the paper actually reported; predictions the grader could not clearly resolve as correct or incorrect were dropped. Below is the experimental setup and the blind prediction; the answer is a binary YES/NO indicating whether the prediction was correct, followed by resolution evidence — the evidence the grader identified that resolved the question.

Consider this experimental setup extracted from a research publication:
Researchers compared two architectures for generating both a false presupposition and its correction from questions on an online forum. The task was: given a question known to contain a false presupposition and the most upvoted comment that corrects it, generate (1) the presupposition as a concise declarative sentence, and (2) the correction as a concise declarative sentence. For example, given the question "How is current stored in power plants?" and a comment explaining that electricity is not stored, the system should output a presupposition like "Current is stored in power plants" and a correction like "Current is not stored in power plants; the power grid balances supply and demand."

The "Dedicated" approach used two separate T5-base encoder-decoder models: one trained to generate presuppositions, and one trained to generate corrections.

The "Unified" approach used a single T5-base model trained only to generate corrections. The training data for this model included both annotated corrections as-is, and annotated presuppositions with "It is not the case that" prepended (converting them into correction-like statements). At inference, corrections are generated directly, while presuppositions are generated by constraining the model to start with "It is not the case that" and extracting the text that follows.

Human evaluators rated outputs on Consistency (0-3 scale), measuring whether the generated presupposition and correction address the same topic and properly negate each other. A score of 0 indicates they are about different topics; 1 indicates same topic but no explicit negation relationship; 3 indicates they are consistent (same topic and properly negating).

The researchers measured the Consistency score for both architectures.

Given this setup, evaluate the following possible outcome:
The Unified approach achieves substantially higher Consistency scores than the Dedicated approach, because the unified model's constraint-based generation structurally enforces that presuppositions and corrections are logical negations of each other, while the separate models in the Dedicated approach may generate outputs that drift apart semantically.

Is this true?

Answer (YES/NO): YES